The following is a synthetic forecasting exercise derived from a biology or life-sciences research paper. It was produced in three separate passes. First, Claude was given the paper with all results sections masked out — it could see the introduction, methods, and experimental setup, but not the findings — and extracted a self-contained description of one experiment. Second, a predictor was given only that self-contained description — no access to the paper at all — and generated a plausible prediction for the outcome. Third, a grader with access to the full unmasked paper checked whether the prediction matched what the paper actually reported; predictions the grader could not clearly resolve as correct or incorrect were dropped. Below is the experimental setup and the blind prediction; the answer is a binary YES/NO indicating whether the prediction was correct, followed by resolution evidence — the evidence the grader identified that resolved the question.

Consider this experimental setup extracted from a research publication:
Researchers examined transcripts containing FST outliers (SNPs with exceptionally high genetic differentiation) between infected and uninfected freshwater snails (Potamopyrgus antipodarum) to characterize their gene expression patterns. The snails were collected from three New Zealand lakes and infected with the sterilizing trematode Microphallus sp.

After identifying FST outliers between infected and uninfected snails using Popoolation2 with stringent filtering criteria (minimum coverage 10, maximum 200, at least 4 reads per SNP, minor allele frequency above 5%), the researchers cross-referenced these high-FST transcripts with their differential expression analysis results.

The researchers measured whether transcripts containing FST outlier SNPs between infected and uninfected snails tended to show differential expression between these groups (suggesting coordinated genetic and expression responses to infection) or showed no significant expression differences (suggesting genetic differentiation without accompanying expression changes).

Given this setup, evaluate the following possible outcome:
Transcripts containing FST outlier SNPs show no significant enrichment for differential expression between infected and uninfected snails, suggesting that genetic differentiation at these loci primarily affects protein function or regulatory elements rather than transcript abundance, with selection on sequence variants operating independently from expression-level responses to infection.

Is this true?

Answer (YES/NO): YES